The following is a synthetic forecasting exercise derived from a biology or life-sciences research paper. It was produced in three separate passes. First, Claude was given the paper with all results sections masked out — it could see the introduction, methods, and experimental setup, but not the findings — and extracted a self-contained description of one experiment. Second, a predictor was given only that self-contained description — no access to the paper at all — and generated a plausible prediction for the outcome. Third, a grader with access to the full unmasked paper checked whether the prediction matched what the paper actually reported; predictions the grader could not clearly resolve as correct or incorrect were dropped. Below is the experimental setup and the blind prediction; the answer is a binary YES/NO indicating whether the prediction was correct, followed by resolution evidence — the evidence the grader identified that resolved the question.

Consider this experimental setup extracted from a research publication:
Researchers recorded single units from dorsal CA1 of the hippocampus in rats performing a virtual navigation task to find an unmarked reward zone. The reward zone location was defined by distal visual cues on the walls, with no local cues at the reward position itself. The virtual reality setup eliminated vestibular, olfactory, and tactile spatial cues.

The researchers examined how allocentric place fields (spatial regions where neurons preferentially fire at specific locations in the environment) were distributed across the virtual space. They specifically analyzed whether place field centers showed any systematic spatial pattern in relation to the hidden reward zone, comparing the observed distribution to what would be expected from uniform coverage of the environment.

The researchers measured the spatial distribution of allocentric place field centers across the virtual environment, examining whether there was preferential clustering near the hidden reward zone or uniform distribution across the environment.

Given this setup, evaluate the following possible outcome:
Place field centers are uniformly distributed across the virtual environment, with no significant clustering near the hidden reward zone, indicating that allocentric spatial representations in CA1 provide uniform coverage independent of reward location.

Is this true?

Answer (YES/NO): NO